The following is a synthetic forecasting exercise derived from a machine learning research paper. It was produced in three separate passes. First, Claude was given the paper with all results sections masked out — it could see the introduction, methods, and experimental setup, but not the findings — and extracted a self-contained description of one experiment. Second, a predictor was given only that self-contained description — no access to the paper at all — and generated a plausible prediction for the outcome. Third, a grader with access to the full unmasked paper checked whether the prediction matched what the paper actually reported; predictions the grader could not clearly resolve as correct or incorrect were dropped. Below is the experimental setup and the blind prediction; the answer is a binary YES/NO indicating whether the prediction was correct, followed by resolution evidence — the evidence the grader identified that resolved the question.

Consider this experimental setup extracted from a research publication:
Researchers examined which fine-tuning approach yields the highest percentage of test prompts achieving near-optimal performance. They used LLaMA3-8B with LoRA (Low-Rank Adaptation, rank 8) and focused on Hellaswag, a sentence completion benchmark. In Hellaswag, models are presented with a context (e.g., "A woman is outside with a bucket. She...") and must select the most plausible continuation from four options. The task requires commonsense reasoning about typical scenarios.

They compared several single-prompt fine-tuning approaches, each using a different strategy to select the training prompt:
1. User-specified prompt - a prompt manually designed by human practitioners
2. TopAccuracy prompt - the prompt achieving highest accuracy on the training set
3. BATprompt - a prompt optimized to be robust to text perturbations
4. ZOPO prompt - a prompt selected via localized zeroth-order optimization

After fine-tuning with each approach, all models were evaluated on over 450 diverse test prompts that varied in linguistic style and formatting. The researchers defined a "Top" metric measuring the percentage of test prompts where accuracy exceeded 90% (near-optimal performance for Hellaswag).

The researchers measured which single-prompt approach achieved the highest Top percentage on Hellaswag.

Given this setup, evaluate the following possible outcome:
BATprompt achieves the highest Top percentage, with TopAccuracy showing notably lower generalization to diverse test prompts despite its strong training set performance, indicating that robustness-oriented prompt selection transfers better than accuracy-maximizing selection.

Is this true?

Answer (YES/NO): NO